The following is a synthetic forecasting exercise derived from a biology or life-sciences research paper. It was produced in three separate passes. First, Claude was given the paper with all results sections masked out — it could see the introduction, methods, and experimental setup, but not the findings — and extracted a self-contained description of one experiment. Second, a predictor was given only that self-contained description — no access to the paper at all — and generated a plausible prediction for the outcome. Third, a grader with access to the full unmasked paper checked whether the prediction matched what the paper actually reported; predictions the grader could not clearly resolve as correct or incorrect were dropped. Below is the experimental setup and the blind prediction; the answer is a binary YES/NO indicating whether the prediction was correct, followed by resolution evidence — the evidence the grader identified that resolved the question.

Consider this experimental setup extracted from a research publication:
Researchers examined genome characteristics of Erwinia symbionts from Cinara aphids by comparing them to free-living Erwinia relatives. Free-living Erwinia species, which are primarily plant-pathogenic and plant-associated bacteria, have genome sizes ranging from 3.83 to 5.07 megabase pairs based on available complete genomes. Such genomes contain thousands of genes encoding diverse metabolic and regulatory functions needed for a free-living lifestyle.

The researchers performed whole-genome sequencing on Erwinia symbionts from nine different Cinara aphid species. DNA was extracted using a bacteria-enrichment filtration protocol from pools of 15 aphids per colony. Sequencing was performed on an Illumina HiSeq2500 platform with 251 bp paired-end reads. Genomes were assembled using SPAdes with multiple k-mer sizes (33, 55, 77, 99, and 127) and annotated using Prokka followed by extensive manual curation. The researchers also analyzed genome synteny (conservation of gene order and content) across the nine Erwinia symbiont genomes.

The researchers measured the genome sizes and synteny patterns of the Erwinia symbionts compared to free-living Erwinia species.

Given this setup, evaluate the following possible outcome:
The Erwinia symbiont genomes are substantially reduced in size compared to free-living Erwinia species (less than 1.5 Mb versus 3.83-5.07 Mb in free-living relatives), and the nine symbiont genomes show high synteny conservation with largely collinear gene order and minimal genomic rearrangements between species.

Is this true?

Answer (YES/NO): YES